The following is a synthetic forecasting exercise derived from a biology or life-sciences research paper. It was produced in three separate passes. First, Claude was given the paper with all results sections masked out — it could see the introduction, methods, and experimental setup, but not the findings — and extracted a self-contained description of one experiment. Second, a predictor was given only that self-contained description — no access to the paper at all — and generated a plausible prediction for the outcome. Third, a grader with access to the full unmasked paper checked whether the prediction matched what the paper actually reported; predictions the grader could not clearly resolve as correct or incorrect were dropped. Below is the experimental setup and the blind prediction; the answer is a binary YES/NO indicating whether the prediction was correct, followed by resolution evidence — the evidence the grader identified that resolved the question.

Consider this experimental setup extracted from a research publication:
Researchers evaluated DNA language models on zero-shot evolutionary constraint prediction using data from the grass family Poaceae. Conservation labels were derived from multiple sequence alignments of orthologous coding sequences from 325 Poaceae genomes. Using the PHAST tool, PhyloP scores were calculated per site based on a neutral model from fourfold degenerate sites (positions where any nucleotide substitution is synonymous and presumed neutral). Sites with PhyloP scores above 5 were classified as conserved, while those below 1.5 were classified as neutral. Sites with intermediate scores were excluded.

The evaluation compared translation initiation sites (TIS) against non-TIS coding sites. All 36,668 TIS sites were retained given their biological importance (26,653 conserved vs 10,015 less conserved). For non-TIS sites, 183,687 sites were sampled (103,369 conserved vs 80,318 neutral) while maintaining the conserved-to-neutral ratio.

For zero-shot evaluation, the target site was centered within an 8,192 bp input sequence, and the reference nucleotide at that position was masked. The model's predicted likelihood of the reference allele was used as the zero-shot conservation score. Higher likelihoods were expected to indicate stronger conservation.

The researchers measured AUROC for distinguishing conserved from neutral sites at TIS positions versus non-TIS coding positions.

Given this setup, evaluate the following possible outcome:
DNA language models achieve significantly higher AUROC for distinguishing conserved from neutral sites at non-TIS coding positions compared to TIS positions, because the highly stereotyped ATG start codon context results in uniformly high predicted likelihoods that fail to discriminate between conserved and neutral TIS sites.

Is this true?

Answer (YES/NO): NO